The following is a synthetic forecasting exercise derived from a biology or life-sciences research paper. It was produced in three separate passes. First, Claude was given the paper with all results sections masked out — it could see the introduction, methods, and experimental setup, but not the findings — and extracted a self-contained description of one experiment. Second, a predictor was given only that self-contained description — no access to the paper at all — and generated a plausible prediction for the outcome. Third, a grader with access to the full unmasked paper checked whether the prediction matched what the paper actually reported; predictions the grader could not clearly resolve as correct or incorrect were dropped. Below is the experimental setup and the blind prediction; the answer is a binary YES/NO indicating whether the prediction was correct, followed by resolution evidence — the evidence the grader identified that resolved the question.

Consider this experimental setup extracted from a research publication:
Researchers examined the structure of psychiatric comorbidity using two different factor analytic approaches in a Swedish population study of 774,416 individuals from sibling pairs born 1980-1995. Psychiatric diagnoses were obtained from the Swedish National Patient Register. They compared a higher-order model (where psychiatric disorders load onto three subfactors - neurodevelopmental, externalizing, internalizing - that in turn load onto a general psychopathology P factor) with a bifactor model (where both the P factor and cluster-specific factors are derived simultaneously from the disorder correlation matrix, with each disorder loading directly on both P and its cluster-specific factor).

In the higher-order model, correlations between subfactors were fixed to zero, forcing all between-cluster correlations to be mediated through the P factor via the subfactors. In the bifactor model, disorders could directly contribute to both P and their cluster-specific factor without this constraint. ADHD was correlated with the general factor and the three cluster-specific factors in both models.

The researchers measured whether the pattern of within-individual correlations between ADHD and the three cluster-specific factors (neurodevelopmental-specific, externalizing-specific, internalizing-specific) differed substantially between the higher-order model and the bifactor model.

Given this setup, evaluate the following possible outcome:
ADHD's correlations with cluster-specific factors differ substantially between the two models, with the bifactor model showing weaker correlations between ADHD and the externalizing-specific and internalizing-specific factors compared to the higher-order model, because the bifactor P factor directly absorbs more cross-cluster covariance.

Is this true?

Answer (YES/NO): NO